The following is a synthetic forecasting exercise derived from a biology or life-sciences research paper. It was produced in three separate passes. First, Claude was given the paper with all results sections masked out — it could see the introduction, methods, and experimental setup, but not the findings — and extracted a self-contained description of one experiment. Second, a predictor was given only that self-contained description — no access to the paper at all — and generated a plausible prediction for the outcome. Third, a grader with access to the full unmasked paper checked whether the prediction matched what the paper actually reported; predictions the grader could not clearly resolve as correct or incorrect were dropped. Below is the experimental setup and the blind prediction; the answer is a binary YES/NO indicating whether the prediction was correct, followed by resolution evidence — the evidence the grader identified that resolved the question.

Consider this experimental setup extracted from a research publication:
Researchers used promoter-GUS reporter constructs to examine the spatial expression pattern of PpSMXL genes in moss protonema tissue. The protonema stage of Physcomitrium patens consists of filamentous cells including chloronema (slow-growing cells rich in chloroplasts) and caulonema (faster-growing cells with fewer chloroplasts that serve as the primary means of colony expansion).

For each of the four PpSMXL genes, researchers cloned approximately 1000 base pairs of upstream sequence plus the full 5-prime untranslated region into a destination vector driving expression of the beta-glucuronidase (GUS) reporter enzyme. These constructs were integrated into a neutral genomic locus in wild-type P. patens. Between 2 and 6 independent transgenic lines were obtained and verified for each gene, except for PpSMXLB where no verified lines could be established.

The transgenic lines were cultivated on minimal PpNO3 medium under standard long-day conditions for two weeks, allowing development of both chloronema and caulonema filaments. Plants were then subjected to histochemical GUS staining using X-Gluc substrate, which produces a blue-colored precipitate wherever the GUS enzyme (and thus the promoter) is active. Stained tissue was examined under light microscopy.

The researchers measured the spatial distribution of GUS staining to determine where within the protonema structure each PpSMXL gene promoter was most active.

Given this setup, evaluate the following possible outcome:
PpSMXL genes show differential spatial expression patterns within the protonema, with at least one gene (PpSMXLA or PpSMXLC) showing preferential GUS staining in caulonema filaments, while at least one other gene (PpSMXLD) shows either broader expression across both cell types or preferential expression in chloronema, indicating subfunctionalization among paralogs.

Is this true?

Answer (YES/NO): NO